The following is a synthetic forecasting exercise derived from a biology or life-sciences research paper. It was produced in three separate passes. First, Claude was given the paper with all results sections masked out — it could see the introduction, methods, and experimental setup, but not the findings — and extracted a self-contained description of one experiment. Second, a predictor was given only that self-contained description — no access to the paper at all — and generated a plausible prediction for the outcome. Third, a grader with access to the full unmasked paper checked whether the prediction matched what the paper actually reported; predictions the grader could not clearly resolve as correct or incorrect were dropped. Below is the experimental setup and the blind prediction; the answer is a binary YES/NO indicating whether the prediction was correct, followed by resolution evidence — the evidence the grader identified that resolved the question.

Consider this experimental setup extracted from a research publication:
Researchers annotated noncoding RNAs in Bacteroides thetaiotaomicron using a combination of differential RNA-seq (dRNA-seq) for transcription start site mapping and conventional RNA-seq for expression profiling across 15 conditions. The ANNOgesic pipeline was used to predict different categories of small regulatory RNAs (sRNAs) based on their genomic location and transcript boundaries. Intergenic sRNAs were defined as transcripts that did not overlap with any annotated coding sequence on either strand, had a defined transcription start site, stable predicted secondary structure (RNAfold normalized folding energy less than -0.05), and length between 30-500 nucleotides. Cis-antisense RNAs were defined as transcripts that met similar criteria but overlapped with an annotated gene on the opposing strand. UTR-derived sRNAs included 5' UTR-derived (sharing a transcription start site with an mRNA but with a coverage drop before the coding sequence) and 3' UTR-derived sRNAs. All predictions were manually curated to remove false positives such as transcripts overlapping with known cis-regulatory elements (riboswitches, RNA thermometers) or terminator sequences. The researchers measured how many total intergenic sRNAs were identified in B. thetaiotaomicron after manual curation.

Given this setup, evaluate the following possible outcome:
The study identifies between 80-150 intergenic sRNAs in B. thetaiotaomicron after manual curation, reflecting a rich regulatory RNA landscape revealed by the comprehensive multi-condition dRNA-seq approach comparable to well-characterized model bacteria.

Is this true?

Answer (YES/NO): YES